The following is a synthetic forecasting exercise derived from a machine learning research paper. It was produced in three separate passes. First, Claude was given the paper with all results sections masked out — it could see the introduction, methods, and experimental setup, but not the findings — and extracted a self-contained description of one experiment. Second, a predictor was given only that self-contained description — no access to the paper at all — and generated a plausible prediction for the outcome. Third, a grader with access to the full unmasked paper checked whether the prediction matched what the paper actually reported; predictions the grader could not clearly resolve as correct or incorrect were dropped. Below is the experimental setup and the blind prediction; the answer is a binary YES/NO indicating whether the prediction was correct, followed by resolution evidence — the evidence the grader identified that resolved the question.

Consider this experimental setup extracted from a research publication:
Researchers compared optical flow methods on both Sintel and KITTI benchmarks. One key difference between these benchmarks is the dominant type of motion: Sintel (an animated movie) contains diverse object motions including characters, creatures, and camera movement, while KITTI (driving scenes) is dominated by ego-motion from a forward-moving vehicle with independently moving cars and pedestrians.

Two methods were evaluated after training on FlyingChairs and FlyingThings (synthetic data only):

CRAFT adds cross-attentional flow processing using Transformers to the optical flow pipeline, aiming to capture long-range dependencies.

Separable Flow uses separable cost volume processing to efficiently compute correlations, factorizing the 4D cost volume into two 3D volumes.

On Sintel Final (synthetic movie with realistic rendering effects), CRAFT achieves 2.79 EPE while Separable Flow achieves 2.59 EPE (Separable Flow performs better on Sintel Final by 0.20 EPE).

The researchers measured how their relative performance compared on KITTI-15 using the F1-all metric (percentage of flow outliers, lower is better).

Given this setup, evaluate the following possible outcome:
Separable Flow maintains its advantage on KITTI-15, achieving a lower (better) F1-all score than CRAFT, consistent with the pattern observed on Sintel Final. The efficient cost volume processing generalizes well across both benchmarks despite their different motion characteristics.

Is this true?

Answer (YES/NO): YES